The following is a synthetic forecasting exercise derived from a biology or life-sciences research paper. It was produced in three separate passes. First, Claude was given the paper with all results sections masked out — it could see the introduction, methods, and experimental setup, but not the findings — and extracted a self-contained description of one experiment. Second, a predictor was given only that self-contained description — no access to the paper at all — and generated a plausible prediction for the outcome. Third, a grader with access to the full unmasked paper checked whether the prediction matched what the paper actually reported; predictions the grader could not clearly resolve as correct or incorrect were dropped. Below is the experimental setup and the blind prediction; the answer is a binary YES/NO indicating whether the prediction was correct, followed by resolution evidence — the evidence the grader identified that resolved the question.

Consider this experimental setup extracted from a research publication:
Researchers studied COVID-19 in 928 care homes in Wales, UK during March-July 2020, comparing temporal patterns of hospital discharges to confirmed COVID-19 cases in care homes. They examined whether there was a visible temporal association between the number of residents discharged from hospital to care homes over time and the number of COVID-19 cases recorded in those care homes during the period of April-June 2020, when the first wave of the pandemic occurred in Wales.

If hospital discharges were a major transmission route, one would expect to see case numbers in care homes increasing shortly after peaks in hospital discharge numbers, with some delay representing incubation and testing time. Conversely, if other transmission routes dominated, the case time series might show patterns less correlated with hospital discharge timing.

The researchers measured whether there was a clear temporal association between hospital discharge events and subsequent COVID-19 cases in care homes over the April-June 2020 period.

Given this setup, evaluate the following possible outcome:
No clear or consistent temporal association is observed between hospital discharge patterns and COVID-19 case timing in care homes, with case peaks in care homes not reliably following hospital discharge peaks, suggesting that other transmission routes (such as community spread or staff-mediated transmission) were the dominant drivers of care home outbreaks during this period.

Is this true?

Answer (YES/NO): YES